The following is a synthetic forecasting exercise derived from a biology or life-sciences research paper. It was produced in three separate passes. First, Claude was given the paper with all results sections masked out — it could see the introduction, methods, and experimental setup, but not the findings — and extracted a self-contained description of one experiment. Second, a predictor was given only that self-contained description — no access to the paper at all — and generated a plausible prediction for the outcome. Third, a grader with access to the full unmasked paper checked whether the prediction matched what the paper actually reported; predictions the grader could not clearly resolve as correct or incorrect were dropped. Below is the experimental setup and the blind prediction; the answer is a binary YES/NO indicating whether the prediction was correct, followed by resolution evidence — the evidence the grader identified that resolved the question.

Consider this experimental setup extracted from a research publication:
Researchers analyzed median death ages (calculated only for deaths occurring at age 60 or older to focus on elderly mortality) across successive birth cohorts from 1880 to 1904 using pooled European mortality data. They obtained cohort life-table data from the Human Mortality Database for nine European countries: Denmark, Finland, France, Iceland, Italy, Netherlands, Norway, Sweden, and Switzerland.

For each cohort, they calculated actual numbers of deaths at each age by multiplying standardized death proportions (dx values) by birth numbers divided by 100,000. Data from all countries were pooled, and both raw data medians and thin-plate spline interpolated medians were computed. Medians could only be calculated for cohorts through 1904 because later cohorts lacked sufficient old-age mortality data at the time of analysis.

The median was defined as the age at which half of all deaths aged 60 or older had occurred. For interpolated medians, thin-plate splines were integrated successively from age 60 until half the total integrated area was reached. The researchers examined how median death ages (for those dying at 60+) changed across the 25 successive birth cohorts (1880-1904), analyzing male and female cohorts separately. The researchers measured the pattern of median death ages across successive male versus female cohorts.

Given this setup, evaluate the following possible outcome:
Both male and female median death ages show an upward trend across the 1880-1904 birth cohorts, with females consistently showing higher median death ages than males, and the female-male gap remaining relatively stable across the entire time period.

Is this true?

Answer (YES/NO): NO